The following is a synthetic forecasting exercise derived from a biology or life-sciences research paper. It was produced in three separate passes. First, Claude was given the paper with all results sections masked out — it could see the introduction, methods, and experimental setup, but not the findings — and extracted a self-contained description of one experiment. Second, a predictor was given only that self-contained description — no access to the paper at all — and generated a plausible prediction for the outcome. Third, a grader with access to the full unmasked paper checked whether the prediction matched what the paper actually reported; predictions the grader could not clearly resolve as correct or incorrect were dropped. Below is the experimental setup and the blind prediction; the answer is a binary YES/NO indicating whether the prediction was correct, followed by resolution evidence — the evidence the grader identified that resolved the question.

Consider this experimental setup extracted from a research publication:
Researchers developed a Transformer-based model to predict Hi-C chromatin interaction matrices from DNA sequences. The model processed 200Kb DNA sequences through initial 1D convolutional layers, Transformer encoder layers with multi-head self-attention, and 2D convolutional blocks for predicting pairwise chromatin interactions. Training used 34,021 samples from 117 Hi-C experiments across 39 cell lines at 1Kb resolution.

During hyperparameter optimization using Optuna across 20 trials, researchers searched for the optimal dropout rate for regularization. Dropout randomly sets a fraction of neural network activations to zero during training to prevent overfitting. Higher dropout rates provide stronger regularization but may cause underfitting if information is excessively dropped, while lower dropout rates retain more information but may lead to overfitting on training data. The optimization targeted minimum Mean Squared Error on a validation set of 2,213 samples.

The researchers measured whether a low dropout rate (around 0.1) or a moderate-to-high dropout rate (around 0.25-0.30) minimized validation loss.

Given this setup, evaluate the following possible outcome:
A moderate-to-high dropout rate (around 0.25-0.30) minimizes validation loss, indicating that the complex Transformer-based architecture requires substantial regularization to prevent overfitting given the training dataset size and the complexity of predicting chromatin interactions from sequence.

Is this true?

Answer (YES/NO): YES